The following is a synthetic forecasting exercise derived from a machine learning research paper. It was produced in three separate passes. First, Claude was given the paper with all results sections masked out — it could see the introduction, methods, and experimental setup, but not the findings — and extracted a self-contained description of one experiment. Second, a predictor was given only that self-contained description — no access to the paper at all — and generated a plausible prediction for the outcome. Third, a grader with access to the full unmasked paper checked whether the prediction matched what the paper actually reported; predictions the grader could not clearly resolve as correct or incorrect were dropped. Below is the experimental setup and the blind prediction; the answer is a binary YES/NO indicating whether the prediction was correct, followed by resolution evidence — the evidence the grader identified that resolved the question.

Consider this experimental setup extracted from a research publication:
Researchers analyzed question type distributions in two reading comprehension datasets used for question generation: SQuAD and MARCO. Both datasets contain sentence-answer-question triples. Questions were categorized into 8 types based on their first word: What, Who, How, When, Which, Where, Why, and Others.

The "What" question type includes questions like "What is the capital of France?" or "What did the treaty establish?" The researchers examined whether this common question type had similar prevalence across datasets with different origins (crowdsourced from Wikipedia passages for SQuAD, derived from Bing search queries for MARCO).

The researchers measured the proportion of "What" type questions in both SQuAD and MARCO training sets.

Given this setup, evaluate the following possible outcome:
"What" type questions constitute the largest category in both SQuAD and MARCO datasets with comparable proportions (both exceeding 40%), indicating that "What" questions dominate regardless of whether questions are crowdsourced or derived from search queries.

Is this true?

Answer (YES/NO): YES